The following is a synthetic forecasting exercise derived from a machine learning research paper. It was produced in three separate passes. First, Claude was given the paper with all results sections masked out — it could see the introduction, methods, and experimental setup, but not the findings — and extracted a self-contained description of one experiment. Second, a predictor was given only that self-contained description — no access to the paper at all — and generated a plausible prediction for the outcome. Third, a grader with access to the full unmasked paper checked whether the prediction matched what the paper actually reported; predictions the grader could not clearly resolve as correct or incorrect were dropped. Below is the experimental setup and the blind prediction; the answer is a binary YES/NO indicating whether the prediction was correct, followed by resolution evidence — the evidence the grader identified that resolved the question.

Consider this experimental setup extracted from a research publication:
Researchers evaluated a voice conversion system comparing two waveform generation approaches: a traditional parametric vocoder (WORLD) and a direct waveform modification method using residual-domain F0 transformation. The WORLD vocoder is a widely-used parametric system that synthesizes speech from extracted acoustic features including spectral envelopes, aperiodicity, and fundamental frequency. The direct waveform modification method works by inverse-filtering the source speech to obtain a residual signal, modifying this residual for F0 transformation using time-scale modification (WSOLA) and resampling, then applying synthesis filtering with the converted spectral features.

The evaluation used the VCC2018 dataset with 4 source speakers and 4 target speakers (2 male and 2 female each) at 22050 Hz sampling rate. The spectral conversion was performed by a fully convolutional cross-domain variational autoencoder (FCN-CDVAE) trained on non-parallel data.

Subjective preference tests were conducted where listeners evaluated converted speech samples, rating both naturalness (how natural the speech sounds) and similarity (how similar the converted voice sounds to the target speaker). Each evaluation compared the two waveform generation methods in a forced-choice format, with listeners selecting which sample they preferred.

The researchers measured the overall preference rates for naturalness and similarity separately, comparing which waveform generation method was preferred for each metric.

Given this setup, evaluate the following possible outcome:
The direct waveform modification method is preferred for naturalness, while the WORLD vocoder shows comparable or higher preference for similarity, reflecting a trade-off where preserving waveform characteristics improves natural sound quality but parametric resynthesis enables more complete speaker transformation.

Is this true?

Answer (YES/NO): NO